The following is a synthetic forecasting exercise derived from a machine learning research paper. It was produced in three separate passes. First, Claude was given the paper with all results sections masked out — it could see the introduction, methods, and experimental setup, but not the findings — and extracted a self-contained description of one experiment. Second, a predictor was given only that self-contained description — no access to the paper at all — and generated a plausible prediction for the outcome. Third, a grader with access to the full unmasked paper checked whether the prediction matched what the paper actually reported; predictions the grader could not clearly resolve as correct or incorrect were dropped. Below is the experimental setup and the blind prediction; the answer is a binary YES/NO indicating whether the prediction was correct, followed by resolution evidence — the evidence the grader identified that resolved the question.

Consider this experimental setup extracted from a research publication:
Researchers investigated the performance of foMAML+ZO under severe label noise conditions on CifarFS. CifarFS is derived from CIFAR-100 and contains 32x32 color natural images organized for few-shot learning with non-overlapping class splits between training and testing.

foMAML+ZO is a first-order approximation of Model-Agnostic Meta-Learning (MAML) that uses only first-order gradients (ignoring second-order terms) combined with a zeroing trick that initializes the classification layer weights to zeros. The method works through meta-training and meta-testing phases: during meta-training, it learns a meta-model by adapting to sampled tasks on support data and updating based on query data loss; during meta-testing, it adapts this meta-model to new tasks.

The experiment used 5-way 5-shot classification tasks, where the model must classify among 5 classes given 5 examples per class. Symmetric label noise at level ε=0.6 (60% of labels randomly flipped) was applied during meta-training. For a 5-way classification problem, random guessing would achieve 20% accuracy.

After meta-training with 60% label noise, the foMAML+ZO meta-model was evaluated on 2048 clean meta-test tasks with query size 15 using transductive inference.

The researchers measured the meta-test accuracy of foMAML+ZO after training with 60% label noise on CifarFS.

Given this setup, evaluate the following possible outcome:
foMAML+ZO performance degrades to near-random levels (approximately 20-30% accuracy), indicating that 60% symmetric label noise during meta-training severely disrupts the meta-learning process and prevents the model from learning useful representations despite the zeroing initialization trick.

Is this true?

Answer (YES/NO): NO